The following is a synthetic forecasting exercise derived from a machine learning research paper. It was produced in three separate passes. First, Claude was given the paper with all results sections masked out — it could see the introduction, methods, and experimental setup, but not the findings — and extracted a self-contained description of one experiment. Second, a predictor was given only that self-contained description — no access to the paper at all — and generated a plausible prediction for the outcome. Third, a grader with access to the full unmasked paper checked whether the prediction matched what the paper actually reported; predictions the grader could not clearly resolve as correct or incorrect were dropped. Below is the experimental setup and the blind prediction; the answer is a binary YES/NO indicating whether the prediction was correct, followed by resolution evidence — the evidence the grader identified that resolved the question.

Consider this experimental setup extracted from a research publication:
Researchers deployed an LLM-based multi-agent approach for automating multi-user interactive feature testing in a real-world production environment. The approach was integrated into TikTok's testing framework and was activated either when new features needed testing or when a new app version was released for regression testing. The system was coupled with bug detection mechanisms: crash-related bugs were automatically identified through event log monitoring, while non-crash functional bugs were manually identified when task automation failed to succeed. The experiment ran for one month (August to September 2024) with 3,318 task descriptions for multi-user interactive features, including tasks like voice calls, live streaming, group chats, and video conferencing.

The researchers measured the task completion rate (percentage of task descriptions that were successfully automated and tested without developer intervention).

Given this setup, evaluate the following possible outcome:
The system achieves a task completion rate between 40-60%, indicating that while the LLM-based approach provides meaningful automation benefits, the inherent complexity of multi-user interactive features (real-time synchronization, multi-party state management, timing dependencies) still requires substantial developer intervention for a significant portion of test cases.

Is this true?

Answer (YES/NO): NO